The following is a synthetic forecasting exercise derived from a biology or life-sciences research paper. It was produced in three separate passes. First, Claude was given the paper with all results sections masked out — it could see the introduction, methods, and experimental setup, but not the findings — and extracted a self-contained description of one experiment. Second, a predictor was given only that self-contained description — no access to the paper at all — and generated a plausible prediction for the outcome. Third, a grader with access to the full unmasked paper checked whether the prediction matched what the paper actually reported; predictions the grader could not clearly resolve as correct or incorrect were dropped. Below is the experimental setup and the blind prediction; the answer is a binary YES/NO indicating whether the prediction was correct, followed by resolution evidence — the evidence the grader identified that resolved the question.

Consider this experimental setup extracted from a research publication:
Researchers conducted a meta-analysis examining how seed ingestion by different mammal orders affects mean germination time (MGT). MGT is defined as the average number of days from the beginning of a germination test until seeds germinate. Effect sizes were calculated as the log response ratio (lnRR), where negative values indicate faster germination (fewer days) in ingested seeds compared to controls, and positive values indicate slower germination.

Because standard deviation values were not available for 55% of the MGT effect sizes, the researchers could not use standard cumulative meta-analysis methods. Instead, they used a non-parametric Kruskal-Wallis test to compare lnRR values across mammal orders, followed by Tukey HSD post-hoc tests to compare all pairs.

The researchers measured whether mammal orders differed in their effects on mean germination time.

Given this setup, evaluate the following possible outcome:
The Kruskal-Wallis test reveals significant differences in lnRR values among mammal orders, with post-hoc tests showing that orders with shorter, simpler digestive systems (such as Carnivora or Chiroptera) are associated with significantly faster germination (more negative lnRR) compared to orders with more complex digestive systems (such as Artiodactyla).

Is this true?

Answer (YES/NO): NO